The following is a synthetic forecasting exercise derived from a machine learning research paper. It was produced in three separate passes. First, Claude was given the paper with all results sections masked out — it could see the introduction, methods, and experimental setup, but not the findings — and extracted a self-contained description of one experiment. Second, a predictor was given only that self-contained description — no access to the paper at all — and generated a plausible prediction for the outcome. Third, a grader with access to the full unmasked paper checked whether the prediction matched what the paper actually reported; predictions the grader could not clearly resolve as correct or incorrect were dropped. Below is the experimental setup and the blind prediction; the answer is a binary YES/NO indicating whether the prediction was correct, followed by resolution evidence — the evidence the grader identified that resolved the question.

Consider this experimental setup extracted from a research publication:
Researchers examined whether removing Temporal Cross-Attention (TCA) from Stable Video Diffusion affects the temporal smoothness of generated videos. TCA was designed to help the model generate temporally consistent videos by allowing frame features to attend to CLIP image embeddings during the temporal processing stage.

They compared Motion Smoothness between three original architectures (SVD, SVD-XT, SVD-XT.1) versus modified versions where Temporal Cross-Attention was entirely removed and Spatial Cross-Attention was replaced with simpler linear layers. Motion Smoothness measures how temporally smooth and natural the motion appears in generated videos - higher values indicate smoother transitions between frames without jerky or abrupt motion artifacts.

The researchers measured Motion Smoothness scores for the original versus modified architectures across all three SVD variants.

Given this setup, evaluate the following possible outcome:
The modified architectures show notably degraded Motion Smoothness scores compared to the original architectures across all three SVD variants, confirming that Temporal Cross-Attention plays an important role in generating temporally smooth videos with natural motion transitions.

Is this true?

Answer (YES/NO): NO